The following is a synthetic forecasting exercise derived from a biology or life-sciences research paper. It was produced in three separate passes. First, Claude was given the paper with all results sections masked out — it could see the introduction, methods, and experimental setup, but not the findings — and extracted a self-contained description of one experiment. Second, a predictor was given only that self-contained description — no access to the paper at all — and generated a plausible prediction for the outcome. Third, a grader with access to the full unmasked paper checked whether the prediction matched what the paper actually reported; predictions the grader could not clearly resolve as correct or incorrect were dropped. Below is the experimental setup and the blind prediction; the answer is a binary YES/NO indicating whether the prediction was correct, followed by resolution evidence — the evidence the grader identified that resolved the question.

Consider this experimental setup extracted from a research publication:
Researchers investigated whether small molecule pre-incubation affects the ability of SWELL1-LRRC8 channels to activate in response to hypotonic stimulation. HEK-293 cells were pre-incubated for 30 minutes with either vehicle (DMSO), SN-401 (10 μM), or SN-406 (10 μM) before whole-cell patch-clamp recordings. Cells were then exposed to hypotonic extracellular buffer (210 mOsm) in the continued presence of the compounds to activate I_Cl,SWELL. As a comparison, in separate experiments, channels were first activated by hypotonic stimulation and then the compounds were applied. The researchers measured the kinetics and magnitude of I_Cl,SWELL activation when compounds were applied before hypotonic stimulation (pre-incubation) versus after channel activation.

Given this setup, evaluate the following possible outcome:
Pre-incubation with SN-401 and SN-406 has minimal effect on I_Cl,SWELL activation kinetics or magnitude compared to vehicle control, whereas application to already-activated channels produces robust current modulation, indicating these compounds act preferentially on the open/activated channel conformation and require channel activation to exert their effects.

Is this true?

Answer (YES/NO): NO